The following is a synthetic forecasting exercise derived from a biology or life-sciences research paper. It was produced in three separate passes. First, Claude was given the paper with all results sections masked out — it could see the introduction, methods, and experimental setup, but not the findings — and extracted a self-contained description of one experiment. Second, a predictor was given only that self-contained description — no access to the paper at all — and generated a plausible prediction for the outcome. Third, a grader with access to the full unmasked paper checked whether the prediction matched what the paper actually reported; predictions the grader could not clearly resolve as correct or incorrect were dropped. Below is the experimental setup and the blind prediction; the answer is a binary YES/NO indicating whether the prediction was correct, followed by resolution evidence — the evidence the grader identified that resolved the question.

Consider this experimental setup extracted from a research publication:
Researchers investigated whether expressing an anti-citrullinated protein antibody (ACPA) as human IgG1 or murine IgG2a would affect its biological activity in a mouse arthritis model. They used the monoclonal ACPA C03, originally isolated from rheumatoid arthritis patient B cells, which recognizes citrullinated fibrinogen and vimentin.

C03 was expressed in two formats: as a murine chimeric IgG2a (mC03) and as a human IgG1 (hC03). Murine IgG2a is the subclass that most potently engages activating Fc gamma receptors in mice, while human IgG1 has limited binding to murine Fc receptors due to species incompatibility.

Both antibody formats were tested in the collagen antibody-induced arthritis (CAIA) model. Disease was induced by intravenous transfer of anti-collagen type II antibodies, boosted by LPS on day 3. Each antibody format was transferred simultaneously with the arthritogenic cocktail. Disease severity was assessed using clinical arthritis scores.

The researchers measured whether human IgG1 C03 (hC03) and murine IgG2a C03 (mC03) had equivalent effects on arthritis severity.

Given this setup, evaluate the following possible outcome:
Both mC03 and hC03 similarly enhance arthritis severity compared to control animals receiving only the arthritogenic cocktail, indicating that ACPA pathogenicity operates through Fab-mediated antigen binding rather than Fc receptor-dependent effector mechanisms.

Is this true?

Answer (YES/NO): NO